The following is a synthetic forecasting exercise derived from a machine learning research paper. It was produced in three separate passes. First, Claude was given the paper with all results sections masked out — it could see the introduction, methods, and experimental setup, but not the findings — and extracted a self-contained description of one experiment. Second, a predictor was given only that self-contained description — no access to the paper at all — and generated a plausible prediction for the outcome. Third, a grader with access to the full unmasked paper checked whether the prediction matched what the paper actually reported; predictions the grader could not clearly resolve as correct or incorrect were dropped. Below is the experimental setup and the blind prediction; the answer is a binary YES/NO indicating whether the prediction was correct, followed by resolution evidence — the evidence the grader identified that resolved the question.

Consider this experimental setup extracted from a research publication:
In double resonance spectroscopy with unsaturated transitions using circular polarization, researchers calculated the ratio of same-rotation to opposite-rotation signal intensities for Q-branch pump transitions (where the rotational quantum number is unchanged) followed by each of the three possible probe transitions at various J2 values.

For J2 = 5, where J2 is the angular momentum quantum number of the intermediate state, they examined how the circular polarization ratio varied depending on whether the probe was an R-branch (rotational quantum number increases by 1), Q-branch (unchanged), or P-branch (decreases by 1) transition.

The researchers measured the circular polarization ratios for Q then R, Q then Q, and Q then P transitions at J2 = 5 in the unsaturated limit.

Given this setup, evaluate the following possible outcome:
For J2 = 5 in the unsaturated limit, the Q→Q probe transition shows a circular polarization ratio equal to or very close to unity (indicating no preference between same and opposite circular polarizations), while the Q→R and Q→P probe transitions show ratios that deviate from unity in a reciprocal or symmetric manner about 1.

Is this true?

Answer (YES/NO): NO